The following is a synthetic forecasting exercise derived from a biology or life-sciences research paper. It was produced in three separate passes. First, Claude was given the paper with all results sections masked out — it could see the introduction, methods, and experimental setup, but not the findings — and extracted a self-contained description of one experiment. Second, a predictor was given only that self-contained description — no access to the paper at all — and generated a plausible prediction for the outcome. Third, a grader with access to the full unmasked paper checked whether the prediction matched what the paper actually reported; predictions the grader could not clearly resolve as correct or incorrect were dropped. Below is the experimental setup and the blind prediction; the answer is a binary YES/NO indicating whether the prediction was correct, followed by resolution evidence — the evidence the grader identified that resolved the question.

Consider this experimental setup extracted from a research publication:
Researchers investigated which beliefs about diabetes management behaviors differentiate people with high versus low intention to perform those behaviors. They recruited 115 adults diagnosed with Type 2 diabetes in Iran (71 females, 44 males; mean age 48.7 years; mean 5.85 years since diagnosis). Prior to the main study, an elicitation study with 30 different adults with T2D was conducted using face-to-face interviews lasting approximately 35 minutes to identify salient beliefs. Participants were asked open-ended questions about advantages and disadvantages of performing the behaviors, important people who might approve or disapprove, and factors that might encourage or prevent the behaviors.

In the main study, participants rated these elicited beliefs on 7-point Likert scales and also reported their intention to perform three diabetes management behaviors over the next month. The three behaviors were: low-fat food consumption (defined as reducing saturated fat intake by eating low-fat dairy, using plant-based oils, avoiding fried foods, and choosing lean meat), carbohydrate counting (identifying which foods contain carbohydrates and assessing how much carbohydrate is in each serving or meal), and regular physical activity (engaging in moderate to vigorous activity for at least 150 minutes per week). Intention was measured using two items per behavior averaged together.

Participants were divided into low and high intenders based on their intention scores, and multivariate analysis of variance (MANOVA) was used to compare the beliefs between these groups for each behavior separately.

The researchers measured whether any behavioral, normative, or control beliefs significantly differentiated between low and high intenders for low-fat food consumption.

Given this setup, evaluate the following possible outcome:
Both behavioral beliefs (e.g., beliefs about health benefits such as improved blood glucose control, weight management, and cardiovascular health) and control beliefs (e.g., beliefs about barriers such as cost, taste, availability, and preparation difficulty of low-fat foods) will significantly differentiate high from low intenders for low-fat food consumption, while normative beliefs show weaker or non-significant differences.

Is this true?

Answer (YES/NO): NO